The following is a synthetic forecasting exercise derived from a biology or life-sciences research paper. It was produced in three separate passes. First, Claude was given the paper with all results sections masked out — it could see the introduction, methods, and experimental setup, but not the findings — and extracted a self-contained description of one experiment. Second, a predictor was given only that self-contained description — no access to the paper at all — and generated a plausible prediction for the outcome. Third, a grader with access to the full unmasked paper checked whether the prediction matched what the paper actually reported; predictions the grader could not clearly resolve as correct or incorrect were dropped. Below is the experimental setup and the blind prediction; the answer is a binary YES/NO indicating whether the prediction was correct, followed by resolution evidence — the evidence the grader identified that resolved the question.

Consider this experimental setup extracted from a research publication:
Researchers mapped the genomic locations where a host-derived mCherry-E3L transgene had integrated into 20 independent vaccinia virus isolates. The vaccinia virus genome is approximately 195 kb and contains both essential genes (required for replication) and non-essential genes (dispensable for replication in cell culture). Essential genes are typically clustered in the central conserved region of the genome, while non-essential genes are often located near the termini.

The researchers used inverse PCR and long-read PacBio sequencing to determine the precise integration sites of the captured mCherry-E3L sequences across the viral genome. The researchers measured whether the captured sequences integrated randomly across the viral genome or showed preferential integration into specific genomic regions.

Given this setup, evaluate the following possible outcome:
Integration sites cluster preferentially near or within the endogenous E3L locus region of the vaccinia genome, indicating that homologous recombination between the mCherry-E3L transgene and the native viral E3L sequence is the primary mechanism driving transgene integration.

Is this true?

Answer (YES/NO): NO